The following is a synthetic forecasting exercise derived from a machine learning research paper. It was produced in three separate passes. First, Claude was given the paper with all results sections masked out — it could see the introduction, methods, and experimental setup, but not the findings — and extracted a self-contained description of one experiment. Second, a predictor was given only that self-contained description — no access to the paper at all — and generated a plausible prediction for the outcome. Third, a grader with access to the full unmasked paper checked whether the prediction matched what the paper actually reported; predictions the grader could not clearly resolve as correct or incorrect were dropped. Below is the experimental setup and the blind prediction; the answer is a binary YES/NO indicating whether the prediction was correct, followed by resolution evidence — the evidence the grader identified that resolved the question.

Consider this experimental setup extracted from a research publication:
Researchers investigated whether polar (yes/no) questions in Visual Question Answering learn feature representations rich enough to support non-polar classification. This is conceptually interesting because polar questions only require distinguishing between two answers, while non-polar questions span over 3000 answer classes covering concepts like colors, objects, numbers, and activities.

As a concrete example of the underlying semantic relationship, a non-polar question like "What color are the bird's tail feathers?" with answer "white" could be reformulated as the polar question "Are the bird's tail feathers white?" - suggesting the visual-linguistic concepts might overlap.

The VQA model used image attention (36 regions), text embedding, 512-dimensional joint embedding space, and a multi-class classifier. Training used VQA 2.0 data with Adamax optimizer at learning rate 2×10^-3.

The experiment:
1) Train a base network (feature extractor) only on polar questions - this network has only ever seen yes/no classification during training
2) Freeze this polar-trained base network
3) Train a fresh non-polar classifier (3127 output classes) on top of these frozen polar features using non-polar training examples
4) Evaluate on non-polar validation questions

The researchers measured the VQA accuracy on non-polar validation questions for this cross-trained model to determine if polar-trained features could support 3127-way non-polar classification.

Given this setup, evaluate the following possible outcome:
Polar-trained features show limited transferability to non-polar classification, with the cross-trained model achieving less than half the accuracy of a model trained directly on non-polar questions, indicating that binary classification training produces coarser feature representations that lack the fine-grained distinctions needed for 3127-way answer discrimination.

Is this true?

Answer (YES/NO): NO